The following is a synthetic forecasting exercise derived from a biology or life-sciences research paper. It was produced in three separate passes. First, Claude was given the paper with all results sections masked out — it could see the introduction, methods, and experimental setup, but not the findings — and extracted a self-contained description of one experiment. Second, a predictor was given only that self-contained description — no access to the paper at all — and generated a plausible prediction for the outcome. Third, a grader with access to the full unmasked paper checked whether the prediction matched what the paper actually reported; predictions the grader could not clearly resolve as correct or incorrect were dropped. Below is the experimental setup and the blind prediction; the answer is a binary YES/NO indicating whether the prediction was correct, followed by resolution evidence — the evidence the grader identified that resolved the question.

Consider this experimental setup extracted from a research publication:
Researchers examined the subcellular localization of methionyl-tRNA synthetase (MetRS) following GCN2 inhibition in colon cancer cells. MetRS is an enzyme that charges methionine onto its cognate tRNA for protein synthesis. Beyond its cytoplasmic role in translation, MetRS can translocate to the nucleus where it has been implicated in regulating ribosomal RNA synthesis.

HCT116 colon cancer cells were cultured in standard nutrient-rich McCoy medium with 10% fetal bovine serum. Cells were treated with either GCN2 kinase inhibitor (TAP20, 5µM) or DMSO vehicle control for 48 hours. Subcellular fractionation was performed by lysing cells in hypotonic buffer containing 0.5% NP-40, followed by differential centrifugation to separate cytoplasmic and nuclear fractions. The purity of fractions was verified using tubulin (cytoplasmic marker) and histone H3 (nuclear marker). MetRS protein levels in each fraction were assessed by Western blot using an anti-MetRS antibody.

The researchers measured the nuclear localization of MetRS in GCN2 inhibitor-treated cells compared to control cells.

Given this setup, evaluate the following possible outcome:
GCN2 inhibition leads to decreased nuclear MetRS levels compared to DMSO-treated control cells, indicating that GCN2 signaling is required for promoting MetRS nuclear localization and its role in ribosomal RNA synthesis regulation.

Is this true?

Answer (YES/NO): YES